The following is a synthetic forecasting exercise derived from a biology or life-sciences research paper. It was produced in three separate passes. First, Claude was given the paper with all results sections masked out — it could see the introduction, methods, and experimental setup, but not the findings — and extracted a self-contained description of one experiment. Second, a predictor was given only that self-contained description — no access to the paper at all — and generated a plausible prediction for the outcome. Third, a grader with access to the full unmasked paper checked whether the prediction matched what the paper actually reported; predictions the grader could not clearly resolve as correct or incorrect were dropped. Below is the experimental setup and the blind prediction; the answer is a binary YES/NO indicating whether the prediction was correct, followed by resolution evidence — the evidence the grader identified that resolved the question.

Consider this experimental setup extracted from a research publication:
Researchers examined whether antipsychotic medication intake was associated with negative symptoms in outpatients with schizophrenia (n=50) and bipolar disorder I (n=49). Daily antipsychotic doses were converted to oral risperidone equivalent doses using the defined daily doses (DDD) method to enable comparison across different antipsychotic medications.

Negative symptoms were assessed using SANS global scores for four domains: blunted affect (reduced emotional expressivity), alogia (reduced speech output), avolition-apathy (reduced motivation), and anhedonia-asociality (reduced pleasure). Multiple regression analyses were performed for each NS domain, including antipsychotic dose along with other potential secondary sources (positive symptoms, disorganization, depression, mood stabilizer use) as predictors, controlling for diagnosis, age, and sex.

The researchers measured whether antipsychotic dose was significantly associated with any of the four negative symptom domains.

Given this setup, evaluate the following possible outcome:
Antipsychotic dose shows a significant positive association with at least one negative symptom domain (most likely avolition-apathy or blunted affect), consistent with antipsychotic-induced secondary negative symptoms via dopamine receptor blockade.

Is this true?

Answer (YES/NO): YES